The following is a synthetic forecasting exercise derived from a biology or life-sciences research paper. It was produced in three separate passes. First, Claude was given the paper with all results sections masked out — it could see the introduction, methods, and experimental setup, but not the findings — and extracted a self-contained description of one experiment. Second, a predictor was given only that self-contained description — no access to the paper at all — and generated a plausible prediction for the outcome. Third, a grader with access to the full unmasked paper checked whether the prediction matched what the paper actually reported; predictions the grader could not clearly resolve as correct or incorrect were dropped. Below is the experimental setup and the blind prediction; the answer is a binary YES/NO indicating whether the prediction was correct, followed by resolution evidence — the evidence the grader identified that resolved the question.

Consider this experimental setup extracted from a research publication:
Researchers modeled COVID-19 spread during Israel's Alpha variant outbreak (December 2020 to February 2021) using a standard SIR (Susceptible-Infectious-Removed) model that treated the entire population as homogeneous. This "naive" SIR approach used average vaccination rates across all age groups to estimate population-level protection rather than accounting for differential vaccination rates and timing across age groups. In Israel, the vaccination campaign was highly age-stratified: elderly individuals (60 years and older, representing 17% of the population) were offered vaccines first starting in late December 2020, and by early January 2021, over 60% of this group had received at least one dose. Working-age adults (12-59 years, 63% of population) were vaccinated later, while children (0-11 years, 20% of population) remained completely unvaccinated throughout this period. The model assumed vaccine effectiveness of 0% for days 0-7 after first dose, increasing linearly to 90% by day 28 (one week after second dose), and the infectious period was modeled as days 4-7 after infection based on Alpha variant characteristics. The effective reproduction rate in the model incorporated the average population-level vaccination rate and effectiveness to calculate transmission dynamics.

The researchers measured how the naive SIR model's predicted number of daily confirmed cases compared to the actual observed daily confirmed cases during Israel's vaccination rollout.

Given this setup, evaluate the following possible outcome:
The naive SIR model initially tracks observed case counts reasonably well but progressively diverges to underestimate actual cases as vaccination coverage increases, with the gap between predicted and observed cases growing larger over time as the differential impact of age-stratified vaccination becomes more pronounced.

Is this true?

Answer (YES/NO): NO